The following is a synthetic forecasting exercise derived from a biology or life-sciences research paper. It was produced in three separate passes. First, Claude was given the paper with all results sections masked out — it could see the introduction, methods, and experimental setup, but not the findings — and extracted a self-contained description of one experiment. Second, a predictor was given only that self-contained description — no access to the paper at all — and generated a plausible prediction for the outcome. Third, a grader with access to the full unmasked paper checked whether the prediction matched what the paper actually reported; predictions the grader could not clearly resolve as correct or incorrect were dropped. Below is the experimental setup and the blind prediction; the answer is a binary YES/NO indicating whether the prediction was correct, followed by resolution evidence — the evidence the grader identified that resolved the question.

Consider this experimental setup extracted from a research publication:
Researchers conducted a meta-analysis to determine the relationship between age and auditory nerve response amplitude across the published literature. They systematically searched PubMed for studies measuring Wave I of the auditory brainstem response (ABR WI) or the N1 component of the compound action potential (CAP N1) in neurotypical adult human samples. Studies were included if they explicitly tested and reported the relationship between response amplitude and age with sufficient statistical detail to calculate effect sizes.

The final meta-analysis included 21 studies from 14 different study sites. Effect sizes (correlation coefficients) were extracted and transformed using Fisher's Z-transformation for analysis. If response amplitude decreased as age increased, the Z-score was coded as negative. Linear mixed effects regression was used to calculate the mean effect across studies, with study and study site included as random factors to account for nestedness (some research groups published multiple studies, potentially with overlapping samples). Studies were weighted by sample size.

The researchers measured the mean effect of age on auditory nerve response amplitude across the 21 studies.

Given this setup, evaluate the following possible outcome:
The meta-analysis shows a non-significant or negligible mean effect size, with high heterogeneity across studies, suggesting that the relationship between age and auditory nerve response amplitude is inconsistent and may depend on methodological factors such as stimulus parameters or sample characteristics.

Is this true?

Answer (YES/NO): NO